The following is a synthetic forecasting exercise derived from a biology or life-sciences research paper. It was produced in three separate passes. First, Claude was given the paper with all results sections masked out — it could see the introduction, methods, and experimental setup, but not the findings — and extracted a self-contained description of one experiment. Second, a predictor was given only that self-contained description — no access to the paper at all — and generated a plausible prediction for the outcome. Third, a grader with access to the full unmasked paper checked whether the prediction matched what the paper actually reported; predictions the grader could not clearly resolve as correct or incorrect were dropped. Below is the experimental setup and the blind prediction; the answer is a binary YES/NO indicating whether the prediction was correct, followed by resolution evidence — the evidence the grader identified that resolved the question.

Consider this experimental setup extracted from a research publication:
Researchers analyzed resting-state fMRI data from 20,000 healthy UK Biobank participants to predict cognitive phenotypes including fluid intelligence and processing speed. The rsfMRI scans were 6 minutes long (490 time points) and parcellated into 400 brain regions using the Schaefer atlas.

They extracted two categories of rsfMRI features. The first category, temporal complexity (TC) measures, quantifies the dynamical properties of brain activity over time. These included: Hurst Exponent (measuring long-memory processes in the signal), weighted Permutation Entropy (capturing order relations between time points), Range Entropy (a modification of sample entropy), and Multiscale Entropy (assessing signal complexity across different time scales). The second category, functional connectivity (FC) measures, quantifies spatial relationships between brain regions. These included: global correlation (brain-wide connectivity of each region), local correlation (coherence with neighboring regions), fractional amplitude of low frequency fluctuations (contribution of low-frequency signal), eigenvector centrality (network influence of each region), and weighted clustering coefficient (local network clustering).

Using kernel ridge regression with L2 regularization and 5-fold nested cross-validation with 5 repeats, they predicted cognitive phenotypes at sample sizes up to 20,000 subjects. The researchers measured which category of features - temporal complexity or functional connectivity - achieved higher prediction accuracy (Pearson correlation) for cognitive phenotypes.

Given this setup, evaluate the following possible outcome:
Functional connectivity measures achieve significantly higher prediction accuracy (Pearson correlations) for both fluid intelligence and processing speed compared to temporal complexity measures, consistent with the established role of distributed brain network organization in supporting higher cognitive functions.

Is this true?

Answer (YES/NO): NO